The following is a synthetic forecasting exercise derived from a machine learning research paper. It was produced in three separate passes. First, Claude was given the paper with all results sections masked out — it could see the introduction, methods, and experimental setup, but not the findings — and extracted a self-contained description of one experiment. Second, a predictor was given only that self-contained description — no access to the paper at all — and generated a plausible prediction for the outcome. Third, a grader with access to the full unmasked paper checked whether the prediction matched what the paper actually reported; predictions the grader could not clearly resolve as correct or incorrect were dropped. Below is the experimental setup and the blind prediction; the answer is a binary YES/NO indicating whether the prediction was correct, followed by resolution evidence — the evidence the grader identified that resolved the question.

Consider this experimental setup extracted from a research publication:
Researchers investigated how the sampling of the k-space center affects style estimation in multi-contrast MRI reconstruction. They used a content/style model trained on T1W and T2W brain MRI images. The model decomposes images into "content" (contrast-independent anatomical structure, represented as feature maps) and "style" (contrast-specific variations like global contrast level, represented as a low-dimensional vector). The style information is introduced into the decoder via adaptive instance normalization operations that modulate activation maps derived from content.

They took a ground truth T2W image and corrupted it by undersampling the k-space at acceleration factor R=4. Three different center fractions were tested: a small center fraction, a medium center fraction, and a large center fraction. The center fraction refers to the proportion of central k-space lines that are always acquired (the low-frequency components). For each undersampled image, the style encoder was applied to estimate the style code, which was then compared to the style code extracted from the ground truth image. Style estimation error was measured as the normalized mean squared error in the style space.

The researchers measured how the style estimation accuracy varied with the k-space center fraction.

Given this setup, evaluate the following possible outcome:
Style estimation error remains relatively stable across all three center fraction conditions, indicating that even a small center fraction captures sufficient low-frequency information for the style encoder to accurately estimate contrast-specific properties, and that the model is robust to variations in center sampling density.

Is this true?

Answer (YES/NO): NO